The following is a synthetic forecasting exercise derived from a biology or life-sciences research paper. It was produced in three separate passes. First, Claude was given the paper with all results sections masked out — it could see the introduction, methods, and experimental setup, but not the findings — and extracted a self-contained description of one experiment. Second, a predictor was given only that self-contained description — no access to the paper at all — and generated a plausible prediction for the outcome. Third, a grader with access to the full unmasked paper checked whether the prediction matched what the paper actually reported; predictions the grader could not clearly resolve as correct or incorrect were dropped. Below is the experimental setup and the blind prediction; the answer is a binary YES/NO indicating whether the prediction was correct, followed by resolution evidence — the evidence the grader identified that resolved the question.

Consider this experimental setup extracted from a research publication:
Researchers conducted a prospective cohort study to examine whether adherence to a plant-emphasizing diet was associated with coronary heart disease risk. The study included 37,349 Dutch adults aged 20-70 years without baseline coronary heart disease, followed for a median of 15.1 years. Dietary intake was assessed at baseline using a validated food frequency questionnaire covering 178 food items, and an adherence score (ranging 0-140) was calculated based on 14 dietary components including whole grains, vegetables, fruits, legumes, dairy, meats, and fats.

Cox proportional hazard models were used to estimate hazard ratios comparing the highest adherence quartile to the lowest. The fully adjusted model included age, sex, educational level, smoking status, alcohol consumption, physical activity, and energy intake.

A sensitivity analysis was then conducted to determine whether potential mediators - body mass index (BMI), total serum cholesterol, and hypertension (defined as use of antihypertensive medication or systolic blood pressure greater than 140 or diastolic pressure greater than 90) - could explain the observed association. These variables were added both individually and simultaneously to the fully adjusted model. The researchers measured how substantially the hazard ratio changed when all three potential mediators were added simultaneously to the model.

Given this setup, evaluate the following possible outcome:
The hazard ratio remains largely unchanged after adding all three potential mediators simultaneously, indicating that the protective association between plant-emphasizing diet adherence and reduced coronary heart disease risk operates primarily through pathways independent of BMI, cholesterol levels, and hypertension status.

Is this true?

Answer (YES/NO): YES